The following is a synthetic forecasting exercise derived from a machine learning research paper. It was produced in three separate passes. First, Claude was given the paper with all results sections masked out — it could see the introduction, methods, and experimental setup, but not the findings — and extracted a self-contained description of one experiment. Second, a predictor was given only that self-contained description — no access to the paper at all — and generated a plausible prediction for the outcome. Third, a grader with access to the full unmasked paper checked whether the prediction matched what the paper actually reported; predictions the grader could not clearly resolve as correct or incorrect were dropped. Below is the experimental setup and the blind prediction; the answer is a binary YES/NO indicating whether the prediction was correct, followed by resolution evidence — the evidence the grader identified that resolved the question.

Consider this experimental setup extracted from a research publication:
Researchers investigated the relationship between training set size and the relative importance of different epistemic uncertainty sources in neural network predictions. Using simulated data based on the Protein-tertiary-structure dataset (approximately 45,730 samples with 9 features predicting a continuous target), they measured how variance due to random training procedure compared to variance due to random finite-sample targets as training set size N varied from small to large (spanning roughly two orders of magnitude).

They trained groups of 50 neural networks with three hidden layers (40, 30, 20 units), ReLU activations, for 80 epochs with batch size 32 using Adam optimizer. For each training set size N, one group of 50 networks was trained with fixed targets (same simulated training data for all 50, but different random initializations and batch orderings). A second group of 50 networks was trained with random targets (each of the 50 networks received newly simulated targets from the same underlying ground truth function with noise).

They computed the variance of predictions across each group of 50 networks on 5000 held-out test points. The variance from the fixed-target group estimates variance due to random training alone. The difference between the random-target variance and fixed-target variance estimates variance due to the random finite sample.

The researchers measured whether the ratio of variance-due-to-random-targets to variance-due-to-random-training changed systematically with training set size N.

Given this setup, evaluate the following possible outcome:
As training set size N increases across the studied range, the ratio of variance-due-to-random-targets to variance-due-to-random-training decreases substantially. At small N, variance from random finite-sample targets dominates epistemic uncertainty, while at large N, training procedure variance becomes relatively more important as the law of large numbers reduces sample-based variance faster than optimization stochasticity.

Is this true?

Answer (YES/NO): YES